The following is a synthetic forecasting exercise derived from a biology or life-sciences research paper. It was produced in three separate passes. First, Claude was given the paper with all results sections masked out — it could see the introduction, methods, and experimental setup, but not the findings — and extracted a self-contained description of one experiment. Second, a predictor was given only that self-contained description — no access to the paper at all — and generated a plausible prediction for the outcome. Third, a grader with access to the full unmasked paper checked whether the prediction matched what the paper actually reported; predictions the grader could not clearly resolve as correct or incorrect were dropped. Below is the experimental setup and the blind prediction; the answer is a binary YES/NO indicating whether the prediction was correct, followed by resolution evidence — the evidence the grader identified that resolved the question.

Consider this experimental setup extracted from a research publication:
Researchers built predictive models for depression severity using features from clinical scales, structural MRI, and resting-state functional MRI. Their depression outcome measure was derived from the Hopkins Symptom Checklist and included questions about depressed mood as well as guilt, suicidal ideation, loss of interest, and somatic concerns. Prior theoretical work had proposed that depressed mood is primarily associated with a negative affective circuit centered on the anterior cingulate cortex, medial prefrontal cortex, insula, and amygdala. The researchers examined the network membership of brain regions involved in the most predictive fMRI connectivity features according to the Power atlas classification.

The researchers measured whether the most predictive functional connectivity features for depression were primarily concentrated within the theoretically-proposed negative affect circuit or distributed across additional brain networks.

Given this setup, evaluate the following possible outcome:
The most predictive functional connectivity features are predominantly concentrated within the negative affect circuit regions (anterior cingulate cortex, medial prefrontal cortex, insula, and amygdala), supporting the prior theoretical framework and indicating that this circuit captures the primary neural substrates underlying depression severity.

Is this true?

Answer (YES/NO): NO